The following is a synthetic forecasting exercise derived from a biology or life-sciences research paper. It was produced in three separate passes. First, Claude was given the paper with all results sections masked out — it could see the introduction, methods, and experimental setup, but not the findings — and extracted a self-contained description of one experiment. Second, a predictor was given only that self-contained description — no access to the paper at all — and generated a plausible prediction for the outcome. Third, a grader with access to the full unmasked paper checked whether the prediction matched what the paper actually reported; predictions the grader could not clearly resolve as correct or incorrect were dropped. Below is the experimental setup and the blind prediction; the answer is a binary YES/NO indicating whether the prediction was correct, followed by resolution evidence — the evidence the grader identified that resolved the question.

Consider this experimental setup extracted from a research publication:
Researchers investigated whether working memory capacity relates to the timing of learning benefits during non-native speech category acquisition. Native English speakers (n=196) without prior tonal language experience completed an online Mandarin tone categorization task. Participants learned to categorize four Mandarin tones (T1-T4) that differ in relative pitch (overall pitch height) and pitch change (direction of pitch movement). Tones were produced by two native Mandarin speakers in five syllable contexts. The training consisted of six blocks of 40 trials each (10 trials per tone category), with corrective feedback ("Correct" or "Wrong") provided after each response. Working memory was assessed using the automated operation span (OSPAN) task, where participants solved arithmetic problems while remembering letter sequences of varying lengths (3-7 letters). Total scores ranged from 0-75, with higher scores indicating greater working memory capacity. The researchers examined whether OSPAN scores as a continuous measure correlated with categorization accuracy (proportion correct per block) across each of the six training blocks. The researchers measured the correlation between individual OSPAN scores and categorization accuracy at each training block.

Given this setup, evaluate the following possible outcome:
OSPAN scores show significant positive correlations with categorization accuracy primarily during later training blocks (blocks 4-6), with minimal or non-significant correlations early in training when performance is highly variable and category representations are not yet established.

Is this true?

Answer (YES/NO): YES